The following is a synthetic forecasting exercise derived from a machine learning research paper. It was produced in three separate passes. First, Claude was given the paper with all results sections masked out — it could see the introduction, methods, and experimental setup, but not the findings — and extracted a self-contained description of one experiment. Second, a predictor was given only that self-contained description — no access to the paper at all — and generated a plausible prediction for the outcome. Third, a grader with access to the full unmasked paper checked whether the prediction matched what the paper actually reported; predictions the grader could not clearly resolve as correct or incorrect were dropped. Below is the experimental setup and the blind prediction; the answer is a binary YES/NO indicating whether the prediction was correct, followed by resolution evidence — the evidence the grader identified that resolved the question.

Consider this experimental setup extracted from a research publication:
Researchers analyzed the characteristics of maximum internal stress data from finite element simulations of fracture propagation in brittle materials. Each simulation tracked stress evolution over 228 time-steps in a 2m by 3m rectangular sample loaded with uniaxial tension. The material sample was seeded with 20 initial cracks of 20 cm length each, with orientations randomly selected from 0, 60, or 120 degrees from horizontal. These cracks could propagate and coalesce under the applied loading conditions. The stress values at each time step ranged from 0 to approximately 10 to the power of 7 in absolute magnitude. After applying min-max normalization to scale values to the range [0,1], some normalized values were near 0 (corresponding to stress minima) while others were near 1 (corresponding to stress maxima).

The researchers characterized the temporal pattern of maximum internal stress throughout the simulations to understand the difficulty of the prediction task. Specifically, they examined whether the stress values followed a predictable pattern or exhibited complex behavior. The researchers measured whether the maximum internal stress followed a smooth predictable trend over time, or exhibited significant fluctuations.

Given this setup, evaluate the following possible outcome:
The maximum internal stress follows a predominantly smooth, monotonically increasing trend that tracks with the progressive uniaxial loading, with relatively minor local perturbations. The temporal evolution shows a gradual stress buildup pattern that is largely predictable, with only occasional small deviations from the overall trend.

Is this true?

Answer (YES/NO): NO